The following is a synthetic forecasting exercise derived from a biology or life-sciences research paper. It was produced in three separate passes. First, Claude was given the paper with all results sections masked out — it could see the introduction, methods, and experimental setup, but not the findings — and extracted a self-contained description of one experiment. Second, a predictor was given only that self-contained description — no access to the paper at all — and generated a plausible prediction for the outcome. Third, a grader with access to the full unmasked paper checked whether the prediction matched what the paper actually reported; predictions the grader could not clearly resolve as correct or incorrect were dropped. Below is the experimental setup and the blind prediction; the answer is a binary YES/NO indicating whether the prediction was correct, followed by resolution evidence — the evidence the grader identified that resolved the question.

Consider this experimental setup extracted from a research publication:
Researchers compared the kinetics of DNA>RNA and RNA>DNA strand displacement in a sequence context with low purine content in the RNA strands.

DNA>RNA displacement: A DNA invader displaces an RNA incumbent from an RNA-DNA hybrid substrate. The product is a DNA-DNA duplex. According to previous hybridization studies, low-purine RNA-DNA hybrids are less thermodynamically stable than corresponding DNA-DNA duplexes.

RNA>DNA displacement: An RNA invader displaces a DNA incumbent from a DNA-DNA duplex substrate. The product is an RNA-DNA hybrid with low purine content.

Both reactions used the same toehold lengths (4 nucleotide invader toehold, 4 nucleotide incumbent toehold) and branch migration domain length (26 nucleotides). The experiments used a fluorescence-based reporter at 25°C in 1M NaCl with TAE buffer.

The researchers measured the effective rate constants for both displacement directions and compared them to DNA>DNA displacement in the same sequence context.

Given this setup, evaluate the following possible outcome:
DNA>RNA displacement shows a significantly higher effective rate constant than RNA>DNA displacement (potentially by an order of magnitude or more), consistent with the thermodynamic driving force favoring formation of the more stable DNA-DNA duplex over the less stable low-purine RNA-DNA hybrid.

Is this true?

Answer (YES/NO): YES